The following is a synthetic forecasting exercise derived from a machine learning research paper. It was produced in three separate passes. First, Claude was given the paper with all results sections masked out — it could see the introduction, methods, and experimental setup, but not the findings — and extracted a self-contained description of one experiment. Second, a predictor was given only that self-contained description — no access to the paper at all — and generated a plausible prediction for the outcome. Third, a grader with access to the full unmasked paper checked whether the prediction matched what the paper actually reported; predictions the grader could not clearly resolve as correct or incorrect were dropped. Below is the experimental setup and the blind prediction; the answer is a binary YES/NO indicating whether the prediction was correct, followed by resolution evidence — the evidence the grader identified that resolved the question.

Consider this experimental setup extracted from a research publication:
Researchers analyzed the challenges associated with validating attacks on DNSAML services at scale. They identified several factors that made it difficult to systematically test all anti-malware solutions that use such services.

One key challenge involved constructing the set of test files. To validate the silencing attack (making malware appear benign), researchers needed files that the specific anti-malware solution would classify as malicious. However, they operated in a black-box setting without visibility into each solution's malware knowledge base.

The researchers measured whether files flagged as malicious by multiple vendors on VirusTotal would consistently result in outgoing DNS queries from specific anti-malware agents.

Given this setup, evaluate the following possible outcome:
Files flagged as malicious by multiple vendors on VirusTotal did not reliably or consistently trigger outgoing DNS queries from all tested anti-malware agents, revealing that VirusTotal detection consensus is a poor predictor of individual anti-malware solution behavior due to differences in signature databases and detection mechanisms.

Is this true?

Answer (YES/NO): YES